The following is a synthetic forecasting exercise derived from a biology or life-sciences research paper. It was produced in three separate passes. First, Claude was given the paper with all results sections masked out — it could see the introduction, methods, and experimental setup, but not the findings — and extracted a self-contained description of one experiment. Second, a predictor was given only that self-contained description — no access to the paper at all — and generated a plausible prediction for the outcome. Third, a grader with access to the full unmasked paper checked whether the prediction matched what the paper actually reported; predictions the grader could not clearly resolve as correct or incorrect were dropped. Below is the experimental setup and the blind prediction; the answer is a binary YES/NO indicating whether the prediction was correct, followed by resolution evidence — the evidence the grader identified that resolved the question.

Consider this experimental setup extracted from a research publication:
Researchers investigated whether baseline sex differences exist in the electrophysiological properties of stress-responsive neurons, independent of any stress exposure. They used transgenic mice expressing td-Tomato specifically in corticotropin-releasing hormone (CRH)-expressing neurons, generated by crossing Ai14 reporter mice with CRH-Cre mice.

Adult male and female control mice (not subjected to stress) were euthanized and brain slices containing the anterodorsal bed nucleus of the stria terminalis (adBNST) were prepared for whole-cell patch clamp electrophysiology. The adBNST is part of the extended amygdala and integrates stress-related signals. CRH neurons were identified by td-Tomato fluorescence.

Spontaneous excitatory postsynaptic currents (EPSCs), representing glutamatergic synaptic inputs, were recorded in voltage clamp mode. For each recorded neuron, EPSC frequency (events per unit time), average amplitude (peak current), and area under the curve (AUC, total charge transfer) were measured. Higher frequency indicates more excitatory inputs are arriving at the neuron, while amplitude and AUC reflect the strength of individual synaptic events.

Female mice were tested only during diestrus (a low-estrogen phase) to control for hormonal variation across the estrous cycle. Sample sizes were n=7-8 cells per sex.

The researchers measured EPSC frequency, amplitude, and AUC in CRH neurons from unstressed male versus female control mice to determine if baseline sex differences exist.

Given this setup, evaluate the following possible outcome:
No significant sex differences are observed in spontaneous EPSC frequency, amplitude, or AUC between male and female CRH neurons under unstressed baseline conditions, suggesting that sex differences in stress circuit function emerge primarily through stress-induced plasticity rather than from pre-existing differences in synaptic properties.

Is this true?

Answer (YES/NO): NO